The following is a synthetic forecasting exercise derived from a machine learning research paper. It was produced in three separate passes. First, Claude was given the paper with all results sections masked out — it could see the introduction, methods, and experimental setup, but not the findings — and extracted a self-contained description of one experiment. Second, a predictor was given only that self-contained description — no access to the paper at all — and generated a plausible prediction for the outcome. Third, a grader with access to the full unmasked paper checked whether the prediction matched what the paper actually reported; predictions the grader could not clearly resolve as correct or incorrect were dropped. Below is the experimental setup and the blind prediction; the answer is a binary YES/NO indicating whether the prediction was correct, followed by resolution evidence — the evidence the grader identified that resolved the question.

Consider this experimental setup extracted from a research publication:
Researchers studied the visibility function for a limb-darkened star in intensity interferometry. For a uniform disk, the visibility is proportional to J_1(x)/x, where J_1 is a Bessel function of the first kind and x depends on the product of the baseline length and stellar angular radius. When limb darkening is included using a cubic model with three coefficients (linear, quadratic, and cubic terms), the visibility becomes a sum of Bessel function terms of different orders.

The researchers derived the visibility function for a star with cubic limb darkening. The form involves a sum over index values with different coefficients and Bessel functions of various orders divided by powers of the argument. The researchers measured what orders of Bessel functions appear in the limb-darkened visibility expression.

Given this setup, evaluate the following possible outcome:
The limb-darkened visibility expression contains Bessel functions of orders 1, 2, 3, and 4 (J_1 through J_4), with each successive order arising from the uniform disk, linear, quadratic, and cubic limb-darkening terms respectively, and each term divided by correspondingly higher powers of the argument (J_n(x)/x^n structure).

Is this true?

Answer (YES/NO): NO